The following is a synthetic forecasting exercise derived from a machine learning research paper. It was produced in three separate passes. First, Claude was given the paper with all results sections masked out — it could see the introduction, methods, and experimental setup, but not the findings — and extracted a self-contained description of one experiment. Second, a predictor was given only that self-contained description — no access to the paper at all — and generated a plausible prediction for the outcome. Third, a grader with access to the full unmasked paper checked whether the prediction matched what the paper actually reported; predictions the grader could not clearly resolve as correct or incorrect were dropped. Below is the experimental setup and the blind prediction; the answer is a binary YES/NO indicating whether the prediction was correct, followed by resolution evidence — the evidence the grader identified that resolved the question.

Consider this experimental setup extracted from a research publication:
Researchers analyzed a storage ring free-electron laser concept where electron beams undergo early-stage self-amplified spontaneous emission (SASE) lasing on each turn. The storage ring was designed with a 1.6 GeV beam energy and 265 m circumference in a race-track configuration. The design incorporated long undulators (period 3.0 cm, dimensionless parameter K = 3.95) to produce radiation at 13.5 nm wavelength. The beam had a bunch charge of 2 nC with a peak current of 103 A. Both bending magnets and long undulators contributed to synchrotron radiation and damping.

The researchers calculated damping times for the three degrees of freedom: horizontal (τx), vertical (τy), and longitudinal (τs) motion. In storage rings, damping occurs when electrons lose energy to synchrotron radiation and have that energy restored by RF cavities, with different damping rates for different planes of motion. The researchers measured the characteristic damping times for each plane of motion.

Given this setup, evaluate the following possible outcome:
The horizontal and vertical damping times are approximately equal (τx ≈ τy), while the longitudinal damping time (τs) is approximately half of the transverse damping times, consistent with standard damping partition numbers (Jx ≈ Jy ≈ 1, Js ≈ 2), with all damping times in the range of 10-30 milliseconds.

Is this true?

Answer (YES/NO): NO